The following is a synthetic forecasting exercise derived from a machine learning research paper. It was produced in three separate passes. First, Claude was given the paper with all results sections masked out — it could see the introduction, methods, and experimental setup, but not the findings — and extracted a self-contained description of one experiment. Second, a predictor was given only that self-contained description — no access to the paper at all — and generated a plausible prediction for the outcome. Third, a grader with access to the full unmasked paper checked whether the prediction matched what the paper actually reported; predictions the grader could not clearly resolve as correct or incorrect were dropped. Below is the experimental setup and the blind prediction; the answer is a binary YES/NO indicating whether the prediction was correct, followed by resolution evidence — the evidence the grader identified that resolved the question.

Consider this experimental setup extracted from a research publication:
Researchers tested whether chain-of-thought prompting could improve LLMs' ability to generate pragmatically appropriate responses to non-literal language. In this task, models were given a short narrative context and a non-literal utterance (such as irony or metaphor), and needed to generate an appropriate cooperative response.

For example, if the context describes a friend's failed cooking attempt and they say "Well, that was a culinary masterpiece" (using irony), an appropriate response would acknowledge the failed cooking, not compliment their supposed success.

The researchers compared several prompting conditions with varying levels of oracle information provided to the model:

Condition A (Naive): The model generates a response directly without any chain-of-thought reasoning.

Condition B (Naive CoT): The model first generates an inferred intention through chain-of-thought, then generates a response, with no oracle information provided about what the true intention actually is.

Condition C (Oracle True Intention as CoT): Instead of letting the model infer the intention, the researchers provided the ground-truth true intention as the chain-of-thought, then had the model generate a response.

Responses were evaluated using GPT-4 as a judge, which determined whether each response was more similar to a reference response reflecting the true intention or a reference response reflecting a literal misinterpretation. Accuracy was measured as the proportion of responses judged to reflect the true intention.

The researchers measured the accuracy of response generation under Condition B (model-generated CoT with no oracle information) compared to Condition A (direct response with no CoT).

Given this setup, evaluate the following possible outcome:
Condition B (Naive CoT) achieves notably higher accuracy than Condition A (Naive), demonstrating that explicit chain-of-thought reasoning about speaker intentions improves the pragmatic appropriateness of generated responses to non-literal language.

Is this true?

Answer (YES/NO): NO